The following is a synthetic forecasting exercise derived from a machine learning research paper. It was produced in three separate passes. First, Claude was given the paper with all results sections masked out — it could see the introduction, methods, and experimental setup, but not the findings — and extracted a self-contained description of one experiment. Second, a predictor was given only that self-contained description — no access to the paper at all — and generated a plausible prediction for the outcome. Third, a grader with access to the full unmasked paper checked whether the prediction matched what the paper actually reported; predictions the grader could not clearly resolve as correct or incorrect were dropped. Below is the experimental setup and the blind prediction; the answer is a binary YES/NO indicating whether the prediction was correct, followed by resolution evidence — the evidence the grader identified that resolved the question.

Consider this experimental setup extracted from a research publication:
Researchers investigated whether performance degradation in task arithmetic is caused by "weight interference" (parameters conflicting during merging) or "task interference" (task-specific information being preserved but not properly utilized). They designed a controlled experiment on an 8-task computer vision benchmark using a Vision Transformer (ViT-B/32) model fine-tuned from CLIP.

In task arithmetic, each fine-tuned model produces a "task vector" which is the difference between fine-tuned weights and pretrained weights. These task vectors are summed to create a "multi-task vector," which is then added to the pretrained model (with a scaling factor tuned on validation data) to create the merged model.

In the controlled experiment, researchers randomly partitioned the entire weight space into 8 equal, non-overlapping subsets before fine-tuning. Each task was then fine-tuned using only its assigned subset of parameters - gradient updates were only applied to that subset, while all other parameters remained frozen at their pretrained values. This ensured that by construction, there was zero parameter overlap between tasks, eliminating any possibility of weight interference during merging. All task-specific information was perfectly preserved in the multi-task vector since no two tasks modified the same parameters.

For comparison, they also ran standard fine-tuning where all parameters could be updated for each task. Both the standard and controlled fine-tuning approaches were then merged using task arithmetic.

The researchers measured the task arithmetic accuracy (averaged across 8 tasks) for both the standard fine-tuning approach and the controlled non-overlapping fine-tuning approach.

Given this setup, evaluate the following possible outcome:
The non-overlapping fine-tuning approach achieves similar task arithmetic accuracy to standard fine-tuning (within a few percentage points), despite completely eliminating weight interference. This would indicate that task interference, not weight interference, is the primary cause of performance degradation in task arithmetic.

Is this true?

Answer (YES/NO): YES